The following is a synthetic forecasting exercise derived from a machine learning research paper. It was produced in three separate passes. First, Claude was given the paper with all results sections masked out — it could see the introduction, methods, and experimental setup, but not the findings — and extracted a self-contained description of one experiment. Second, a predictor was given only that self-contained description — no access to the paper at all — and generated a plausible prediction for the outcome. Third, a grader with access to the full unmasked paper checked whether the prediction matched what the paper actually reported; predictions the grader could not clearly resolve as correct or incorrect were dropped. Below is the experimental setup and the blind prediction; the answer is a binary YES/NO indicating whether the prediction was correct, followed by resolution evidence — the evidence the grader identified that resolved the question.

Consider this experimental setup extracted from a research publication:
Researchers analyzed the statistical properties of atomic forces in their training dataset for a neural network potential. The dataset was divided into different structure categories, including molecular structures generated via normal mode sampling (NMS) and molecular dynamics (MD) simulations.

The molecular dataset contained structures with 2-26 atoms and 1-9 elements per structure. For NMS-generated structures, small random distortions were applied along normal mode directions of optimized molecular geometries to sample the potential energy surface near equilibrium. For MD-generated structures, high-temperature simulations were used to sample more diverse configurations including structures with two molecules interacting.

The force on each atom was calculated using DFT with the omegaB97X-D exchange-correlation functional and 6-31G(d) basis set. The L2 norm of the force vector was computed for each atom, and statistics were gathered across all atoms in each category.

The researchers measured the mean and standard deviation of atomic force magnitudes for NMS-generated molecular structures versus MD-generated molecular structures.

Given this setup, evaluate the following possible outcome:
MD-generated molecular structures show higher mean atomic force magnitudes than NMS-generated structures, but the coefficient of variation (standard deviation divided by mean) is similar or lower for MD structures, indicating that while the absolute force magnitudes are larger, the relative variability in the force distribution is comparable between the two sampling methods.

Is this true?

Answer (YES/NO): NO